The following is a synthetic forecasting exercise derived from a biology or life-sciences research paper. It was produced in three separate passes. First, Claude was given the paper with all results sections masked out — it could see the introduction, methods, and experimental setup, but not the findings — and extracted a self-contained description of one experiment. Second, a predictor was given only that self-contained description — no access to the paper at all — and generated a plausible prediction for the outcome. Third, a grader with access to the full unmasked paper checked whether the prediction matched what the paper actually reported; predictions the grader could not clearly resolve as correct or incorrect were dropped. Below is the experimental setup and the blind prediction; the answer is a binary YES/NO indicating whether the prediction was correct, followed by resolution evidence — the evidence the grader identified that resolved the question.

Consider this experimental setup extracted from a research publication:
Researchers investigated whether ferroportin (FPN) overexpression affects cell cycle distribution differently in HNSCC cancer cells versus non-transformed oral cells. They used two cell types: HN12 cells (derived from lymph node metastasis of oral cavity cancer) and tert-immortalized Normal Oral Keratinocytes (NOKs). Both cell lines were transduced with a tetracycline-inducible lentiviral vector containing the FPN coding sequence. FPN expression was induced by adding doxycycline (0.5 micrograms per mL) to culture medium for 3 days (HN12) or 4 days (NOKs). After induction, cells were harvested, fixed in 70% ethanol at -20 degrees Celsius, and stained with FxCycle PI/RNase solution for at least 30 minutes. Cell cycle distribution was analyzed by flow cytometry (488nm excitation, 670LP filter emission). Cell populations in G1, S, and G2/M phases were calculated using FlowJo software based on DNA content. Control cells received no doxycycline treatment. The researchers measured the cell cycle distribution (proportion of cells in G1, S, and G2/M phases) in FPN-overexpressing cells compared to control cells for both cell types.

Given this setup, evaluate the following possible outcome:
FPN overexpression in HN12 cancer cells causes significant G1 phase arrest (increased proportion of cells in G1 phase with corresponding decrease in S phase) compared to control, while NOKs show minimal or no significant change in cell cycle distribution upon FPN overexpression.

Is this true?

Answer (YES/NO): NO